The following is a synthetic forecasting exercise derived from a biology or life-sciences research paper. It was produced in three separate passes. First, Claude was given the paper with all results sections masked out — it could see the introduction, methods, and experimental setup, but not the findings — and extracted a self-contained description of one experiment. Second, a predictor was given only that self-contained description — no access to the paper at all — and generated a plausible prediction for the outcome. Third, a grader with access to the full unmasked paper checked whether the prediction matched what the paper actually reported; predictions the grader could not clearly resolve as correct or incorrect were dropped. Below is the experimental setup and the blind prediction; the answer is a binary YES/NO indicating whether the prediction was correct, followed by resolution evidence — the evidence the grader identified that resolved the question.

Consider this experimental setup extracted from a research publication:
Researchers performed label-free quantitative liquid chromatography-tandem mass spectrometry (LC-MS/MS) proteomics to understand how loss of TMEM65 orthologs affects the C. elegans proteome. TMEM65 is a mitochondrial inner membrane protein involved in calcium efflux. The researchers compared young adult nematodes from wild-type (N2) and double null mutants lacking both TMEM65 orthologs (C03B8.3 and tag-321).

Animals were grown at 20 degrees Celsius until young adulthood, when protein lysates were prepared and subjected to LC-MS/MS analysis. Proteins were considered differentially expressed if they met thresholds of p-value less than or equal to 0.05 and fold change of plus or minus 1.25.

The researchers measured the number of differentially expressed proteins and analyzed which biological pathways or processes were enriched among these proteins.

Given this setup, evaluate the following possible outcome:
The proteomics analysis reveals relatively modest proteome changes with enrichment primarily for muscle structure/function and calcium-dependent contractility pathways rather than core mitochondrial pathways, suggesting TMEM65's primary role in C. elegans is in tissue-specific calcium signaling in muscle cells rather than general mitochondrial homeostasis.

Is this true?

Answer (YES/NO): NO